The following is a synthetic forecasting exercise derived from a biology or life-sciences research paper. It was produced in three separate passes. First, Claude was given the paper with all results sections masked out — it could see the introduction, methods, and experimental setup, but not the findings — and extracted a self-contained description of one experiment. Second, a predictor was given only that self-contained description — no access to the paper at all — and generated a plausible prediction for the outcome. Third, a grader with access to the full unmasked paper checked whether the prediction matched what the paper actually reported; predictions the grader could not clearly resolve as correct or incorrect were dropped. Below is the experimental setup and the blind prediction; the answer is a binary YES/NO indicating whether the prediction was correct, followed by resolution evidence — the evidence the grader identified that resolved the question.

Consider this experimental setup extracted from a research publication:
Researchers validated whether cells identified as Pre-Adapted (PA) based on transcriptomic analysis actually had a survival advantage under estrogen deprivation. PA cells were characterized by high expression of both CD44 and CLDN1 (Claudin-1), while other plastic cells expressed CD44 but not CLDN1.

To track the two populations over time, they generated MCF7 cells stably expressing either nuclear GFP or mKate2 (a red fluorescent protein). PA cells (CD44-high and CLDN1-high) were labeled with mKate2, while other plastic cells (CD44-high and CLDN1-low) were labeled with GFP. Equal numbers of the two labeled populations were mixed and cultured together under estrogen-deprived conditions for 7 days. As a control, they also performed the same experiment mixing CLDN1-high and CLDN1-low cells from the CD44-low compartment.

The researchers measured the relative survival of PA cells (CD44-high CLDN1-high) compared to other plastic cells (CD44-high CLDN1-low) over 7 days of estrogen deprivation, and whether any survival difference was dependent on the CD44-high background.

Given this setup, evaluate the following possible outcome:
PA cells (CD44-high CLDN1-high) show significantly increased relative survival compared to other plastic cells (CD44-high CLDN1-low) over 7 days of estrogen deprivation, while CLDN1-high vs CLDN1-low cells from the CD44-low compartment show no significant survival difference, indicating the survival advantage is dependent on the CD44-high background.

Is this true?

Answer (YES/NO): YES